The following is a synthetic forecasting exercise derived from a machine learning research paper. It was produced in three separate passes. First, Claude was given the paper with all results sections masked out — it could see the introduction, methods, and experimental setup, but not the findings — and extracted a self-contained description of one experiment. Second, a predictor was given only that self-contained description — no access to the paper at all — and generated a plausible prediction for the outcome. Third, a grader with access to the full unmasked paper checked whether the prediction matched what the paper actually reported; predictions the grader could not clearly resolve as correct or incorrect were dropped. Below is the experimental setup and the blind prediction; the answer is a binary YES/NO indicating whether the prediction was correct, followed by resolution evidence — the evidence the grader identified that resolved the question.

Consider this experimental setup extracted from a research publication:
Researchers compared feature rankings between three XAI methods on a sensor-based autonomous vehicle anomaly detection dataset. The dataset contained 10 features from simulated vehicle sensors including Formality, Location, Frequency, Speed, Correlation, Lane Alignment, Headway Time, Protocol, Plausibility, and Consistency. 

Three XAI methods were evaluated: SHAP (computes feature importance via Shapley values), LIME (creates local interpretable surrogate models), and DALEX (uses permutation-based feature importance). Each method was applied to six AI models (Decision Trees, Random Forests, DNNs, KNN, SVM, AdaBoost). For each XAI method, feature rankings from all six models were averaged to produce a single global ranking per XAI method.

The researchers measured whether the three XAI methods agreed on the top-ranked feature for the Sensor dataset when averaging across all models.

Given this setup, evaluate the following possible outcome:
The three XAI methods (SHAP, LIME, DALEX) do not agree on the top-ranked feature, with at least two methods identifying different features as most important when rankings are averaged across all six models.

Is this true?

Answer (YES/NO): NO